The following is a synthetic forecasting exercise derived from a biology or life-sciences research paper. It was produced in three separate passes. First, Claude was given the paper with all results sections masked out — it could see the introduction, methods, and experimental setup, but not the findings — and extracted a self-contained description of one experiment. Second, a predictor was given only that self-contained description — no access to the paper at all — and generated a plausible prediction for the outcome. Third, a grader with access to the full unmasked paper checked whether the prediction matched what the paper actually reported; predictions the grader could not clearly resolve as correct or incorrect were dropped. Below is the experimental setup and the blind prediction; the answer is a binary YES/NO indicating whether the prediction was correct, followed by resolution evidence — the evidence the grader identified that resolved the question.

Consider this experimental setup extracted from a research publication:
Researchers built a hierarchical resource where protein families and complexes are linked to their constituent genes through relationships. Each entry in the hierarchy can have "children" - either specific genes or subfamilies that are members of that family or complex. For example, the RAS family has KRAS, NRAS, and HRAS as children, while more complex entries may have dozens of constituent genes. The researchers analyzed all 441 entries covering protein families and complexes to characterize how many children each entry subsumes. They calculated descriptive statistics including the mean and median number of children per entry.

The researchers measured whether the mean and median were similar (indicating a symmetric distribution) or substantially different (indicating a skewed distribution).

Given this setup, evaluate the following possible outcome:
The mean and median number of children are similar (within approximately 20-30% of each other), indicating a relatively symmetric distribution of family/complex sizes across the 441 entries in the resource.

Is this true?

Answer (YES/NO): NO